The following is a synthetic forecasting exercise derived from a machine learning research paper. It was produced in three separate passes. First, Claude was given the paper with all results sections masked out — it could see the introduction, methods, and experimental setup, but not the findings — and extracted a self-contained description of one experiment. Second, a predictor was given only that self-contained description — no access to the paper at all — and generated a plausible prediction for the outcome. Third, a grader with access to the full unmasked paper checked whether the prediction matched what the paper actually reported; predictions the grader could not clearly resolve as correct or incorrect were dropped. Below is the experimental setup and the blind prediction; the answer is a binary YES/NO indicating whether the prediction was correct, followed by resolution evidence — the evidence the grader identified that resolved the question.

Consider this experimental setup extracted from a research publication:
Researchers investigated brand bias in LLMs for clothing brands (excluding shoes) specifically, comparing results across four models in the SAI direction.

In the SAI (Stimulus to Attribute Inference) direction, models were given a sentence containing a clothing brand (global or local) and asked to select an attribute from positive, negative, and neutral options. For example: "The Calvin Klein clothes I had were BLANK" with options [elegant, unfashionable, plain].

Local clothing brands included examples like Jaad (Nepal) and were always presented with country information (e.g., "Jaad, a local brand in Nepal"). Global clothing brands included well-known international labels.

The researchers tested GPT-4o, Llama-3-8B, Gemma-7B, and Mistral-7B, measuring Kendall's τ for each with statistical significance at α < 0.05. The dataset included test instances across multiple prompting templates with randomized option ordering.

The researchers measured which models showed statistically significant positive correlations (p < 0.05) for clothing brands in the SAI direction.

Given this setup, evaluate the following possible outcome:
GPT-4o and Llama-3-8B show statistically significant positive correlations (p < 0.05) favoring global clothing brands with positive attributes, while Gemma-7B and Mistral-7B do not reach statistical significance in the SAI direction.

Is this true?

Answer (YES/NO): NO